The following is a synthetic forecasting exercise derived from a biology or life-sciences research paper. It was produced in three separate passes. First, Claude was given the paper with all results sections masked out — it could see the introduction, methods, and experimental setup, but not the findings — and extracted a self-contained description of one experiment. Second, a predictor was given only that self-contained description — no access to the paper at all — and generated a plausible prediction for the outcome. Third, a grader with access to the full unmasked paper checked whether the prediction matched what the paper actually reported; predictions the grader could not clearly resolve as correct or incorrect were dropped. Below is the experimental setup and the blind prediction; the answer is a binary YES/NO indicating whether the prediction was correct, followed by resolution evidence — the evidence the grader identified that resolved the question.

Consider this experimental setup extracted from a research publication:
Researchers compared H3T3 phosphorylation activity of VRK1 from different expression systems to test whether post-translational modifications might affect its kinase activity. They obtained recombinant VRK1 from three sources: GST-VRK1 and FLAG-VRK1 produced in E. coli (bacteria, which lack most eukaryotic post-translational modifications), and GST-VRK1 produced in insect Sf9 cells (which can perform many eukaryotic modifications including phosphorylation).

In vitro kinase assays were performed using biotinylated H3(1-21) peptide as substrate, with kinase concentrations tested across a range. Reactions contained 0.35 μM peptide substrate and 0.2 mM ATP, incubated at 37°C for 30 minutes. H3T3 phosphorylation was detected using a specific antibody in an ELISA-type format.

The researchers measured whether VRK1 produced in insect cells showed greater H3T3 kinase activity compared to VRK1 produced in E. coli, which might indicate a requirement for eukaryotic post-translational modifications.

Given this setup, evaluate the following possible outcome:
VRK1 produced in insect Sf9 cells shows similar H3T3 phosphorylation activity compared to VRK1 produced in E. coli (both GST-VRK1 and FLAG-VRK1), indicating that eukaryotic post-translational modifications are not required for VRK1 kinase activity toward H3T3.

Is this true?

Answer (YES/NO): YES